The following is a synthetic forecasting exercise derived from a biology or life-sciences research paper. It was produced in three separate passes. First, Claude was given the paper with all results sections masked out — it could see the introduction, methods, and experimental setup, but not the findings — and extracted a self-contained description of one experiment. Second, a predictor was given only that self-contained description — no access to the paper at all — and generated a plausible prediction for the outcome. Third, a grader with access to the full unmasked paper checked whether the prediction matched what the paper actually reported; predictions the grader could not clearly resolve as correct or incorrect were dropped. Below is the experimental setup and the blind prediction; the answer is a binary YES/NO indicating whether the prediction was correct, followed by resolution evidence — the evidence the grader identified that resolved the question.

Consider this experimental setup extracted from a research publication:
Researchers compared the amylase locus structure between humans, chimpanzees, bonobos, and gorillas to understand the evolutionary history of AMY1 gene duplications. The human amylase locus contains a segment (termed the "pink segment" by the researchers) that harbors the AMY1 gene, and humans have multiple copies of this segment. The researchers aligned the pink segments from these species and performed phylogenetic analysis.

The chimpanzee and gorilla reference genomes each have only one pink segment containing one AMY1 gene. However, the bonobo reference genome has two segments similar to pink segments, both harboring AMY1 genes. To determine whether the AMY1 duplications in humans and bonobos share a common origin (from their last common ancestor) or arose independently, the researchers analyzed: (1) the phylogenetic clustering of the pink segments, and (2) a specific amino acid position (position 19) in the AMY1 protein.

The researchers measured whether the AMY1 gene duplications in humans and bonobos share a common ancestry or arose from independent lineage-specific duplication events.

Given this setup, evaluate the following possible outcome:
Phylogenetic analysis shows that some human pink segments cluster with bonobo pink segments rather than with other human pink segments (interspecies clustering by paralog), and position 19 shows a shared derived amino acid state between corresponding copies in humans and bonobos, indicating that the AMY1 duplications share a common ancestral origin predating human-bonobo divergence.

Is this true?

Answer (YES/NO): NO